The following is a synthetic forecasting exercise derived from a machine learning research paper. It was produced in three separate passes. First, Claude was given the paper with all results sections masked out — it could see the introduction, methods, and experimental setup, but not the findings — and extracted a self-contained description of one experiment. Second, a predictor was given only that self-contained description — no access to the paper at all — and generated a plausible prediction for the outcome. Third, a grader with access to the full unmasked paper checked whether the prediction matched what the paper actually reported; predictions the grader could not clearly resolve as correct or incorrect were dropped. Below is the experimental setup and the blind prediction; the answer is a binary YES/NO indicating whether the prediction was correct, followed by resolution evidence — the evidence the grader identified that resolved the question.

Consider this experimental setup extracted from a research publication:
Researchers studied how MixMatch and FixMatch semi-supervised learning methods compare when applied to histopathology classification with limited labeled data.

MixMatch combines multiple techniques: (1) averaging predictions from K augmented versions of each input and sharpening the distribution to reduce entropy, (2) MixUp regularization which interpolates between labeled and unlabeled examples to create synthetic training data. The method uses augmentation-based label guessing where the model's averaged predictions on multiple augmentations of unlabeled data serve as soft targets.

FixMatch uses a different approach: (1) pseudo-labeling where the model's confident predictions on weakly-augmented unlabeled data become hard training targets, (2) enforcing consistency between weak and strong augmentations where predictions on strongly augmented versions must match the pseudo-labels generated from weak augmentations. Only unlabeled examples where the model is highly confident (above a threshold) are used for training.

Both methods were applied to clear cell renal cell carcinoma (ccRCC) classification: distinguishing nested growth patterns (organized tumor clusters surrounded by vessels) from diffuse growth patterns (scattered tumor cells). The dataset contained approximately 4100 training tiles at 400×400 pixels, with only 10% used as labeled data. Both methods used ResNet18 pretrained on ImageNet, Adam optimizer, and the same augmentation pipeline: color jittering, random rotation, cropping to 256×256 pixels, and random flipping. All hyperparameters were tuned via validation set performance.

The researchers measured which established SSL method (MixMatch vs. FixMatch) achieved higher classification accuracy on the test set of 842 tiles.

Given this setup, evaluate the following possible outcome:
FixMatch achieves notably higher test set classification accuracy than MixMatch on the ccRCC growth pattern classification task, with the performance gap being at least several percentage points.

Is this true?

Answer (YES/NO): NO